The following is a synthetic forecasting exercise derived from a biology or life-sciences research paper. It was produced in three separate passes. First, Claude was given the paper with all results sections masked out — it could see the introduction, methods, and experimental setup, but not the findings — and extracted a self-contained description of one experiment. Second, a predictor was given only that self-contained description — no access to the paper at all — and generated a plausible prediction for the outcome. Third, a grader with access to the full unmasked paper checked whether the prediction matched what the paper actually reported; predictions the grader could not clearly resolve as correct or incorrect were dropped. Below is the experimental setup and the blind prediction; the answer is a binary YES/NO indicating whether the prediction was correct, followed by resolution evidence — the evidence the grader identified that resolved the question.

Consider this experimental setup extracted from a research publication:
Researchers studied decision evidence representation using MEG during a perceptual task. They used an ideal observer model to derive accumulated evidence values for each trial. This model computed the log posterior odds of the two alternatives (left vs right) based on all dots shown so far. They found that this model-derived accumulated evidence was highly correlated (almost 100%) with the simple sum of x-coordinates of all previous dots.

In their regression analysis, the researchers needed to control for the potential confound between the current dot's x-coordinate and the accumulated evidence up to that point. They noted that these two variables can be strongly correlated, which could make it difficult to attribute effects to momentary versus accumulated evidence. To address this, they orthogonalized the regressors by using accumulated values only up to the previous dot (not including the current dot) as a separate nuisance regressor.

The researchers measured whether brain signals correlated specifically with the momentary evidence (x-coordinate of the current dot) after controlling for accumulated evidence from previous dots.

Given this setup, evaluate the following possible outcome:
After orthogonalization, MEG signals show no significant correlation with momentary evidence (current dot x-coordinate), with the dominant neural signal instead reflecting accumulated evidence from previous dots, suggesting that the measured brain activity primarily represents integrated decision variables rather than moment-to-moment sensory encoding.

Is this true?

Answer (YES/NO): NO